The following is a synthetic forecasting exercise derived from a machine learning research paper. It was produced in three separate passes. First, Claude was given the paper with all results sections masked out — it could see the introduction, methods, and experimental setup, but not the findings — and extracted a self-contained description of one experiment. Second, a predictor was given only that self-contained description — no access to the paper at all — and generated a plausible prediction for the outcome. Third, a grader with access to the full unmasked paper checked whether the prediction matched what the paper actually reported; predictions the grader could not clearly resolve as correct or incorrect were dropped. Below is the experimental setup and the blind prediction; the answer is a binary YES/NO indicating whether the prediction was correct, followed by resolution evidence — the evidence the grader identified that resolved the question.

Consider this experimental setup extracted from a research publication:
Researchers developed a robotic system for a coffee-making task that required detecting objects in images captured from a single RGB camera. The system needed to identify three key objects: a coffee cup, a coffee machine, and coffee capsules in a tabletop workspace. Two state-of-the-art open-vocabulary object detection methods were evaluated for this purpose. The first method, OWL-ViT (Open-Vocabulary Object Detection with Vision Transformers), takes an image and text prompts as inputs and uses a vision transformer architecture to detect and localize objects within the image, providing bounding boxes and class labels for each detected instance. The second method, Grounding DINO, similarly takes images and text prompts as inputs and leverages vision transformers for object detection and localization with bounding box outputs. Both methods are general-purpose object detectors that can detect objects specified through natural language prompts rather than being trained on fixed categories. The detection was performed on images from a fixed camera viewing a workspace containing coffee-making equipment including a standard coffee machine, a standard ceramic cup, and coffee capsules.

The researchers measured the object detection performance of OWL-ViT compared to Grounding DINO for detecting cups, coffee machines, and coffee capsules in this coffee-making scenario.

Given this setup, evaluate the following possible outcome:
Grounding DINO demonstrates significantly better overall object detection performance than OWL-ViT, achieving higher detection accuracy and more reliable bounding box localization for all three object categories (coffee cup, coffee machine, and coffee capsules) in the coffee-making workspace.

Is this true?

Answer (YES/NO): NO